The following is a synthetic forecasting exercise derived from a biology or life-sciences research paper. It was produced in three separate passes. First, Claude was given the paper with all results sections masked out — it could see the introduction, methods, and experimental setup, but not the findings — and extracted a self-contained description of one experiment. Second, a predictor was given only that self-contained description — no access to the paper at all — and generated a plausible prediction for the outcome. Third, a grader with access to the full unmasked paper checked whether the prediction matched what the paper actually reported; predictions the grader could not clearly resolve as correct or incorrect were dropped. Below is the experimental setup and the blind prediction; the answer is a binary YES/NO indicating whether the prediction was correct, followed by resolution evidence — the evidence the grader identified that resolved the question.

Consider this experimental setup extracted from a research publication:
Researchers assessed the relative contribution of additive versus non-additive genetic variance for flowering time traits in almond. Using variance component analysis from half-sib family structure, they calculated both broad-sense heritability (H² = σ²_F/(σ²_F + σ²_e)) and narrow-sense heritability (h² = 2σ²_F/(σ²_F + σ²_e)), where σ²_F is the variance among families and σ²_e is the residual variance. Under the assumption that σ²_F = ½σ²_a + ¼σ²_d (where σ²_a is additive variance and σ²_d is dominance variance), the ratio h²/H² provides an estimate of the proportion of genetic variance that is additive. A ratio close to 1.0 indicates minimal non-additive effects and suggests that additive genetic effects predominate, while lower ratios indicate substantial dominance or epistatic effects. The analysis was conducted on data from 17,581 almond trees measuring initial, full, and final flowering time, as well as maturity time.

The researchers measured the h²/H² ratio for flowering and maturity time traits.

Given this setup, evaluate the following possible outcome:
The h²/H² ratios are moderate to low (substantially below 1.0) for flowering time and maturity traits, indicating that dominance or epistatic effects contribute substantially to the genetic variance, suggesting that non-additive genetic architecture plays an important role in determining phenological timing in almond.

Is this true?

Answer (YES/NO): NO